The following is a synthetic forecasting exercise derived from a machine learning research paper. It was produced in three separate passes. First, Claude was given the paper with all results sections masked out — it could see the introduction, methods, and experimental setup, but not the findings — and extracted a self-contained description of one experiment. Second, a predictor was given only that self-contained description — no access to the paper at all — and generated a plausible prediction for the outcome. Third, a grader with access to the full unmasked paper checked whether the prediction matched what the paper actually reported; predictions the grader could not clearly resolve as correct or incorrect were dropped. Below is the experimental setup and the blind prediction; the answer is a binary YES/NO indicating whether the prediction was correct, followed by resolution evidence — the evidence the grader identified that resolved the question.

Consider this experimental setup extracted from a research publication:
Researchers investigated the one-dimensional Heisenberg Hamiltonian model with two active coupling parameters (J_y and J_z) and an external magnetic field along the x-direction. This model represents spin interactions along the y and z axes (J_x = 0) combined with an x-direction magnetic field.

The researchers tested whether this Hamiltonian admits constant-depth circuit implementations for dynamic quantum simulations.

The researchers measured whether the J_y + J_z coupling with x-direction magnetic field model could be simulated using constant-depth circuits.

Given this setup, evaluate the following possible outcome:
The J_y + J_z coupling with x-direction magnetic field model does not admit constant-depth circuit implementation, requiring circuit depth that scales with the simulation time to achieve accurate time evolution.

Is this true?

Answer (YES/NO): NO